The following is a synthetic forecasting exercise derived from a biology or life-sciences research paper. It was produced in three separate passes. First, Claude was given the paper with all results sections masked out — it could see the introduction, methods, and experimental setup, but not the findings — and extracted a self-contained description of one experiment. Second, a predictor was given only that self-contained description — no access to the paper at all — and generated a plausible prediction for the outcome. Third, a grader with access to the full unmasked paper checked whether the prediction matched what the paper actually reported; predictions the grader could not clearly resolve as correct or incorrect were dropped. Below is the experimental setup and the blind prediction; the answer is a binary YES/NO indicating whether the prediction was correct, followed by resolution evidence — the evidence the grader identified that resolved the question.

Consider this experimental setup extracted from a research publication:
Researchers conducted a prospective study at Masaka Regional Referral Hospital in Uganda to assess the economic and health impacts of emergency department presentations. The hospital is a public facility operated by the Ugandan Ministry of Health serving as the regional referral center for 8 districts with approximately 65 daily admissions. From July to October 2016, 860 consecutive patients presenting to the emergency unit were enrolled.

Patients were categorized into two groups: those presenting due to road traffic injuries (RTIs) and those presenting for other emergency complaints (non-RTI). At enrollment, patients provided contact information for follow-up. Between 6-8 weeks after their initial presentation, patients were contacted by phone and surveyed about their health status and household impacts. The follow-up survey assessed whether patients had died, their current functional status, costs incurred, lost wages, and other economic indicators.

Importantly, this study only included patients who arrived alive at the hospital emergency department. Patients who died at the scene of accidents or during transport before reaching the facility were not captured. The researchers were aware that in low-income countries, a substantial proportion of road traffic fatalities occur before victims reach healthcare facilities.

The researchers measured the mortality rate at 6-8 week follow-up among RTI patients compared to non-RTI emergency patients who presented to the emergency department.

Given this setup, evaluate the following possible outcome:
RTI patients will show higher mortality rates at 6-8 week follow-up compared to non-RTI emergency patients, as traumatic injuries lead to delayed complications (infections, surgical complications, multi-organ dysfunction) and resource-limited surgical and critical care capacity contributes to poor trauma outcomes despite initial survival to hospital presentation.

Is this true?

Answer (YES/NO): NO